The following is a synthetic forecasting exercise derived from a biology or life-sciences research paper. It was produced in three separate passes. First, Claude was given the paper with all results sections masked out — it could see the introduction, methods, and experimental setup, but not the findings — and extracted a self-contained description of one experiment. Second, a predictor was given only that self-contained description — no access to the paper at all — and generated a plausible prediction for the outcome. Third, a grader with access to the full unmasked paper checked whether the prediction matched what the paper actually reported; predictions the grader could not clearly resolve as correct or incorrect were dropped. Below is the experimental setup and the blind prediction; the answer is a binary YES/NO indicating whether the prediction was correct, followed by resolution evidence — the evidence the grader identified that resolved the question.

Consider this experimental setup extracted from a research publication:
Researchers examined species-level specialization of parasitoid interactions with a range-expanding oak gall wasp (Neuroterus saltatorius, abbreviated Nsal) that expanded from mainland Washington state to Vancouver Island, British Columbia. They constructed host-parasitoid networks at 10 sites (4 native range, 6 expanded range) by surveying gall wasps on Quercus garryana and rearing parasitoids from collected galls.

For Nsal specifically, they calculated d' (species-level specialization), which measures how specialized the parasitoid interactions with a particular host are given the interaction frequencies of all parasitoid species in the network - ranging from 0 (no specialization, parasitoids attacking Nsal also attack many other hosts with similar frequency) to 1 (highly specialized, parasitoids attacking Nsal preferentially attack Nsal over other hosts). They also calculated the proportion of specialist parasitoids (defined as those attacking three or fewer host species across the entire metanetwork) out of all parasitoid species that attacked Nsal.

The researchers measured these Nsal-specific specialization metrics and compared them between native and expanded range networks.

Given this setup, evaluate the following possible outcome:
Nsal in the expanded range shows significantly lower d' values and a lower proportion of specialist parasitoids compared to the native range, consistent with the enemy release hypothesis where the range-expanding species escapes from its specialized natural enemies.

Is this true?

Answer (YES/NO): NO